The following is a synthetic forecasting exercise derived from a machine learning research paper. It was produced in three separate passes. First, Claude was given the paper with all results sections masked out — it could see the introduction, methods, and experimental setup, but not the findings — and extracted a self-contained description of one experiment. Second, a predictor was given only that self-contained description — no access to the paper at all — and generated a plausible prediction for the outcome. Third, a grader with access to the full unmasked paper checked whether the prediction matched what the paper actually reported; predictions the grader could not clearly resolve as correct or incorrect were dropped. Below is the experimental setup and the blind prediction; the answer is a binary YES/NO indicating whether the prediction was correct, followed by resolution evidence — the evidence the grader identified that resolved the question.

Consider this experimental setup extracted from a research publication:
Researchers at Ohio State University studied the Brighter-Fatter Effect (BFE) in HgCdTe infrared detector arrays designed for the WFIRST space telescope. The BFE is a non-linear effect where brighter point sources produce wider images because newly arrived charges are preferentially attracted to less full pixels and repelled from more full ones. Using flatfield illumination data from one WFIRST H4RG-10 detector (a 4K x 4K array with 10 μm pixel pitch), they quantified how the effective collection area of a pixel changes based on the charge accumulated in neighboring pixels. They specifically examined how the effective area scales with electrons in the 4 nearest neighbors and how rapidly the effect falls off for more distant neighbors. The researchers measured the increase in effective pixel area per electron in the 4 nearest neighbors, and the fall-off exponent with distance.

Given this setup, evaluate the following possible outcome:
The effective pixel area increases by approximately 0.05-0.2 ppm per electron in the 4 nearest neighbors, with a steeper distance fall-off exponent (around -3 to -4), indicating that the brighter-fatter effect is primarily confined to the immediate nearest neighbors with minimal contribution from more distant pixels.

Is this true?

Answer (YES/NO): NO